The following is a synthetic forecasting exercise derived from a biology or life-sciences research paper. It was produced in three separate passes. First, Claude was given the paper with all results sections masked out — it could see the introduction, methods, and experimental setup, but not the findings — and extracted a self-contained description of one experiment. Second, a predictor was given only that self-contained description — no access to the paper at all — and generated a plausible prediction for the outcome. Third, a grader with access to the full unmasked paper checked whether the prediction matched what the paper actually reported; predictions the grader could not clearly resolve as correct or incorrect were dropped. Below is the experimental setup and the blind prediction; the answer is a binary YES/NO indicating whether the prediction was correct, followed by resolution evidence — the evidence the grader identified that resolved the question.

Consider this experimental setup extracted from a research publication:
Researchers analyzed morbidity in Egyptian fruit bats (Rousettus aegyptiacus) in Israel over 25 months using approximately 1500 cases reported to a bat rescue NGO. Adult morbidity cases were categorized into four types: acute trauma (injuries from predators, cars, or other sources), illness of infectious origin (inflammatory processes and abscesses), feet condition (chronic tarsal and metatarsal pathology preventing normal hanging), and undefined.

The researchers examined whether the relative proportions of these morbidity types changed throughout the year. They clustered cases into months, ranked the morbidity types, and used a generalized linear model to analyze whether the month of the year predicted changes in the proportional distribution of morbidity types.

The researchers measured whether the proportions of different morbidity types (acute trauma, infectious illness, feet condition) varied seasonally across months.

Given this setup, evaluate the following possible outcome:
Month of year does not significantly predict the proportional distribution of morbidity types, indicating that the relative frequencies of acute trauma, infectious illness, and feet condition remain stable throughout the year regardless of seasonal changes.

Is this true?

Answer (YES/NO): YES